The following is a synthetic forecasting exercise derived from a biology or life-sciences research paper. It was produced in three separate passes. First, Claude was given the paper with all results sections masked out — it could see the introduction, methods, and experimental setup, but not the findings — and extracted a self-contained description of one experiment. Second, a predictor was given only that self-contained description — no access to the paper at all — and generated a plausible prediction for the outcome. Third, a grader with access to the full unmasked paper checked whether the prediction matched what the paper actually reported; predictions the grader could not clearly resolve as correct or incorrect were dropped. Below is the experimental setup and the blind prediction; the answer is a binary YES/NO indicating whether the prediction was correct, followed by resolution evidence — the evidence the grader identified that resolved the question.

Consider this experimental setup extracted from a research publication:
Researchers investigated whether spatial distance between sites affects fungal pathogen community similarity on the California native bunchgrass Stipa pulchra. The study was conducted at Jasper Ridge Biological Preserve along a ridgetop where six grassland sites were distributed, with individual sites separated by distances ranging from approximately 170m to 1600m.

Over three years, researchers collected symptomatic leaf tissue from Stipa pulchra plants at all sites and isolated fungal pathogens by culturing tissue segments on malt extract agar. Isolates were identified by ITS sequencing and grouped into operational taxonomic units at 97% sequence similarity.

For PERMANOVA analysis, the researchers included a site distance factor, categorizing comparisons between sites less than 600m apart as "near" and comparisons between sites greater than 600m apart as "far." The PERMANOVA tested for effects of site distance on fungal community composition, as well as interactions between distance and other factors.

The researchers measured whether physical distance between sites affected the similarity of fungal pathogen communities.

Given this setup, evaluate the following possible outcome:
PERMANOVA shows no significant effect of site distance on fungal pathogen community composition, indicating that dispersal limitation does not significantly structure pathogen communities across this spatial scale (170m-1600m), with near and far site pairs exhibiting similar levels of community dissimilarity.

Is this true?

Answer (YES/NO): YES